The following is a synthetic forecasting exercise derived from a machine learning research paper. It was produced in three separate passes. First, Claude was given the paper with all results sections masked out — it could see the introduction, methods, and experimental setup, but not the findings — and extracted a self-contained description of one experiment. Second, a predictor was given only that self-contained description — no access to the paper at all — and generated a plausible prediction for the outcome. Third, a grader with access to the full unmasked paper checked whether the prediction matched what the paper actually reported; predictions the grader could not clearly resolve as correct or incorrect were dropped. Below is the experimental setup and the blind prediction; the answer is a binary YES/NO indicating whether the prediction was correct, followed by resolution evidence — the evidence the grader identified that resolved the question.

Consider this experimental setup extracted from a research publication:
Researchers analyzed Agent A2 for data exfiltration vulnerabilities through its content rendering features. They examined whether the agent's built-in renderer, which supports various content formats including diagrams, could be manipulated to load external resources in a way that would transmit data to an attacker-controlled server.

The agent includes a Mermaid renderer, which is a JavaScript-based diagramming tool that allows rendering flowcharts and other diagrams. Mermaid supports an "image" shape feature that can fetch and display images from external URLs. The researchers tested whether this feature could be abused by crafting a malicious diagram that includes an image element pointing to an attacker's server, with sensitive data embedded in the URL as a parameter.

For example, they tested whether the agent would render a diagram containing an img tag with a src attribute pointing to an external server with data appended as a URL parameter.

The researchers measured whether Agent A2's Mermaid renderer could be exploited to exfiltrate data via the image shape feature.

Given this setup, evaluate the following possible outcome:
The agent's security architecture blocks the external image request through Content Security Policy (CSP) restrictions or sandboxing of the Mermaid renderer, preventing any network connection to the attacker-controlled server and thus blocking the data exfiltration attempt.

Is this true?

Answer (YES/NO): NO